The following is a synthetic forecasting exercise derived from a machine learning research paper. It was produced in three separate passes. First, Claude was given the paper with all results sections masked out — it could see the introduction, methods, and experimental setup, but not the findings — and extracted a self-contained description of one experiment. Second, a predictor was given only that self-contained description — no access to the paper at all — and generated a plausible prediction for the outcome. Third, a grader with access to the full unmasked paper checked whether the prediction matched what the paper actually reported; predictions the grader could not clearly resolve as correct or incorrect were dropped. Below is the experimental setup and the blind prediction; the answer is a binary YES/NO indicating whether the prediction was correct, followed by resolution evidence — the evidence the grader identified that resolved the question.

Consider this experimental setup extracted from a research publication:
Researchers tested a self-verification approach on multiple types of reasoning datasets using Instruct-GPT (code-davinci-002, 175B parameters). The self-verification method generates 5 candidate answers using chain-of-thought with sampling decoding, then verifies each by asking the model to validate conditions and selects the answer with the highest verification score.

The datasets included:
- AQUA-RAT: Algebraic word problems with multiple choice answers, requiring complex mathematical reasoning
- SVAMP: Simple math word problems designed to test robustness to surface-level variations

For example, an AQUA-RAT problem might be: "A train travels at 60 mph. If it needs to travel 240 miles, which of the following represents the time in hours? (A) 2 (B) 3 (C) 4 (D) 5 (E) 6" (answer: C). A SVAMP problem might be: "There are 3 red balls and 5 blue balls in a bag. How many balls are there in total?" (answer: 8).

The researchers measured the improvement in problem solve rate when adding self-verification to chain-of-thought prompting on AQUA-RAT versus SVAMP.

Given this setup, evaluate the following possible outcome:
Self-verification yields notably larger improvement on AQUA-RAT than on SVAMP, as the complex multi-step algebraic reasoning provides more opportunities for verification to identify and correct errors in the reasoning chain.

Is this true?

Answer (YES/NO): YES